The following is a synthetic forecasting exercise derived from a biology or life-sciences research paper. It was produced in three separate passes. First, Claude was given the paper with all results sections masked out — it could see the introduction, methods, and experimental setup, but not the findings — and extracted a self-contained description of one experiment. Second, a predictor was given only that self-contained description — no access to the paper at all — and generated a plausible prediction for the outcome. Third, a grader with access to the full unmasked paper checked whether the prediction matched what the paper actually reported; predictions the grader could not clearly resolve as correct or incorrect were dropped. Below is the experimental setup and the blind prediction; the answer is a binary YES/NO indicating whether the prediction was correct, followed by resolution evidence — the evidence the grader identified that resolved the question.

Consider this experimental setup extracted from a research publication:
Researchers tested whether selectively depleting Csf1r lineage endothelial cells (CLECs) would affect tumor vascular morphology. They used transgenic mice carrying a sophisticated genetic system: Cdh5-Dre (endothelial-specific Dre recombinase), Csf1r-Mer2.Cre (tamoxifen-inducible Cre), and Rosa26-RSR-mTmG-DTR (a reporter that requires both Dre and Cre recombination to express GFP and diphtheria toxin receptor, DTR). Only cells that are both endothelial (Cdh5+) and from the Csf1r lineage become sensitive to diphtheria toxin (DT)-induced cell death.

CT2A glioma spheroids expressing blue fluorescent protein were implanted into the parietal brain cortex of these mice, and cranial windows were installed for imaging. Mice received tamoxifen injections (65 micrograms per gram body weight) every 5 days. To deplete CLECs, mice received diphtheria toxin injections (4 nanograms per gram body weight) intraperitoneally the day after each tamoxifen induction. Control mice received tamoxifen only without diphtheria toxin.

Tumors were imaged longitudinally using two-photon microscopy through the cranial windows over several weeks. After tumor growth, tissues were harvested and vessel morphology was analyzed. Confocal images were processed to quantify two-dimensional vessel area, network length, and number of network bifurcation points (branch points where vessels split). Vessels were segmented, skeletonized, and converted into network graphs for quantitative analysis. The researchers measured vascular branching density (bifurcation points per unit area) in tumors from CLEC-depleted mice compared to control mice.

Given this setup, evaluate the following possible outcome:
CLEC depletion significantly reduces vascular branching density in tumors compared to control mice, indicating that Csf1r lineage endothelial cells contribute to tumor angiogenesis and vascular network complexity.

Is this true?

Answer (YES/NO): YES